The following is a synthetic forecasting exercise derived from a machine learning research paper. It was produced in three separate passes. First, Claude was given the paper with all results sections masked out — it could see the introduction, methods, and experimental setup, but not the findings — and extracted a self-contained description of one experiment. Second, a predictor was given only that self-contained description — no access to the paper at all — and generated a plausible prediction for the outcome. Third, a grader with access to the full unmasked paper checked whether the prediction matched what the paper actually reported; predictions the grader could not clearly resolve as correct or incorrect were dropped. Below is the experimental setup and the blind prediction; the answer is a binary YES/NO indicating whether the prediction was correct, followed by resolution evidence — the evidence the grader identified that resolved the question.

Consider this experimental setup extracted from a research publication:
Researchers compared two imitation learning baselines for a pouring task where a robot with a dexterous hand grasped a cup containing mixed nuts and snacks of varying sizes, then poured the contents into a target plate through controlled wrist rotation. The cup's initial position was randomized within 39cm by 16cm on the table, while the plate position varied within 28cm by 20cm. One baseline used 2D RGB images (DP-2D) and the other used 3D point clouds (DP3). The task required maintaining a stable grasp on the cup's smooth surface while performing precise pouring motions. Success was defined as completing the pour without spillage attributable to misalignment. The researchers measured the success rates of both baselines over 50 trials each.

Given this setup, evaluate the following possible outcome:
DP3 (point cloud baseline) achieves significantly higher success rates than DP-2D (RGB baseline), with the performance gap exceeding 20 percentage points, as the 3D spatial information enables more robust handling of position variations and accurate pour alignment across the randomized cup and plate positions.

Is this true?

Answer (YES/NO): NO